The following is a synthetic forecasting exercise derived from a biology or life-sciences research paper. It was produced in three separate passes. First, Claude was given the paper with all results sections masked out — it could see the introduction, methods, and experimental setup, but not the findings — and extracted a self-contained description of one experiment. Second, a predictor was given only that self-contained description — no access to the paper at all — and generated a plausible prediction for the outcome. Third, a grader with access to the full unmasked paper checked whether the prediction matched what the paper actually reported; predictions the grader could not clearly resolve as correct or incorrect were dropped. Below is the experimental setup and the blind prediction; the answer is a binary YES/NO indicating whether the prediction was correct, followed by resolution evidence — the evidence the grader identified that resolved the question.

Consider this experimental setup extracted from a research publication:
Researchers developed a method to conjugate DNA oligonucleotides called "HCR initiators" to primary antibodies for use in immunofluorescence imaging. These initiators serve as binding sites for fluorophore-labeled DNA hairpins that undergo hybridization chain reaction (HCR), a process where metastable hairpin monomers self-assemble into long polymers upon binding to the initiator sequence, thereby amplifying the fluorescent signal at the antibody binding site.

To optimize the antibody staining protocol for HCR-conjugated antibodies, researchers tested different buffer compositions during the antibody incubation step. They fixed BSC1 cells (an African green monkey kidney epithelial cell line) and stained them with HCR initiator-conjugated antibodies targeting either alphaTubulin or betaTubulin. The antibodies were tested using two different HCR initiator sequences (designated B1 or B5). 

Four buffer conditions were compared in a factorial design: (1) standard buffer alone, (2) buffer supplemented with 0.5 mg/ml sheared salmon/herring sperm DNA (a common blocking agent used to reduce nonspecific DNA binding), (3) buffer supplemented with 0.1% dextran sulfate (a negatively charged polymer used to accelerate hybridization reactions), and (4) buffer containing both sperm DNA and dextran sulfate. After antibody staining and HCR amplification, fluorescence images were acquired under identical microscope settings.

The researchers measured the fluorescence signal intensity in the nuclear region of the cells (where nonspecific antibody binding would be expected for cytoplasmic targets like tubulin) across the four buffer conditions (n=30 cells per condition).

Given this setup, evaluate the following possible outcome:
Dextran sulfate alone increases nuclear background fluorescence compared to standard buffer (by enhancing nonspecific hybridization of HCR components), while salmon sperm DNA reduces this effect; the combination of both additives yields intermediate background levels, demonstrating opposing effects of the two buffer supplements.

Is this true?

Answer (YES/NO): NO